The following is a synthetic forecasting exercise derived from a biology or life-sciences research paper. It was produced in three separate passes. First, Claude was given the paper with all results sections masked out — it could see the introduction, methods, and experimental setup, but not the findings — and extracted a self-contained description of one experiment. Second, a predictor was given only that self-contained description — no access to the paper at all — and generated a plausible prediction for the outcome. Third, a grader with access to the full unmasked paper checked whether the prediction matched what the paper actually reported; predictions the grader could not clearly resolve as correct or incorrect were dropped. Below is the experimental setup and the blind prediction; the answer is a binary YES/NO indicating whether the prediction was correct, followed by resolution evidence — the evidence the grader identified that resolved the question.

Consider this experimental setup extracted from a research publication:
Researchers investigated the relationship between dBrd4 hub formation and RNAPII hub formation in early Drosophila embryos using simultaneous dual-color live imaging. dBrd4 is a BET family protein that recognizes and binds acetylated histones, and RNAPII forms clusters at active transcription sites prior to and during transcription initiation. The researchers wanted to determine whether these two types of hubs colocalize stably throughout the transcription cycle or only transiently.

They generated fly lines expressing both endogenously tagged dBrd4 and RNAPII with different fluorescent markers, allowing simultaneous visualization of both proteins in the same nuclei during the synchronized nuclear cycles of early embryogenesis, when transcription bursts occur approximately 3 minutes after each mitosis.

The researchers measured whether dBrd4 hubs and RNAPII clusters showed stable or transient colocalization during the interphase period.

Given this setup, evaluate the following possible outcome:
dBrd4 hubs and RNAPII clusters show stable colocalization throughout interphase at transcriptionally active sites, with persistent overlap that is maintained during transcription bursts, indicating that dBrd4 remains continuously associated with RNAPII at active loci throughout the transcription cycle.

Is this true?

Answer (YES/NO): NO